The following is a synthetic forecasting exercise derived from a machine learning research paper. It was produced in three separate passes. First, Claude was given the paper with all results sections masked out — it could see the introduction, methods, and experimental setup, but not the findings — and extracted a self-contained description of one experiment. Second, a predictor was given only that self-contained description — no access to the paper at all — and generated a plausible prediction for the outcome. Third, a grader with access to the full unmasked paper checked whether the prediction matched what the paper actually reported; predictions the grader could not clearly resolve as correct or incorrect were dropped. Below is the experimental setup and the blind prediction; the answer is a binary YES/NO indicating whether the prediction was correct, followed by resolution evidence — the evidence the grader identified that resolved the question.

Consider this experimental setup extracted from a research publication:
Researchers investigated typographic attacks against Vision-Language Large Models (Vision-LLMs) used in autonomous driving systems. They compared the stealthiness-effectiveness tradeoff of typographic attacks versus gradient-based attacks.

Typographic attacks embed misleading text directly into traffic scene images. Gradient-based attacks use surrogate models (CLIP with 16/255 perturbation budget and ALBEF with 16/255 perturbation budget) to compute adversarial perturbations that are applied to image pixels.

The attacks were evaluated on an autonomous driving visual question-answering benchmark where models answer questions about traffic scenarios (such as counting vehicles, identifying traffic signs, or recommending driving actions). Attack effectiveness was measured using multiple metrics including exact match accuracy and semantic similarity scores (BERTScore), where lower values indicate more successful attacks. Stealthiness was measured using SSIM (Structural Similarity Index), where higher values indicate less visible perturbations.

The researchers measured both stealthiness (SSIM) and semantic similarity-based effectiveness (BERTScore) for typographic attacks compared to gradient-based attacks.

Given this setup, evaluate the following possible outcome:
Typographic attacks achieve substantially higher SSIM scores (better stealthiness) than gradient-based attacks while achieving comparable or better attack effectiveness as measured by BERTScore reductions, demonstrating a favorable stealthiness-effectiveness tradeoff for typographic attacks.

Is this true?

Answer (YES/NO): NO